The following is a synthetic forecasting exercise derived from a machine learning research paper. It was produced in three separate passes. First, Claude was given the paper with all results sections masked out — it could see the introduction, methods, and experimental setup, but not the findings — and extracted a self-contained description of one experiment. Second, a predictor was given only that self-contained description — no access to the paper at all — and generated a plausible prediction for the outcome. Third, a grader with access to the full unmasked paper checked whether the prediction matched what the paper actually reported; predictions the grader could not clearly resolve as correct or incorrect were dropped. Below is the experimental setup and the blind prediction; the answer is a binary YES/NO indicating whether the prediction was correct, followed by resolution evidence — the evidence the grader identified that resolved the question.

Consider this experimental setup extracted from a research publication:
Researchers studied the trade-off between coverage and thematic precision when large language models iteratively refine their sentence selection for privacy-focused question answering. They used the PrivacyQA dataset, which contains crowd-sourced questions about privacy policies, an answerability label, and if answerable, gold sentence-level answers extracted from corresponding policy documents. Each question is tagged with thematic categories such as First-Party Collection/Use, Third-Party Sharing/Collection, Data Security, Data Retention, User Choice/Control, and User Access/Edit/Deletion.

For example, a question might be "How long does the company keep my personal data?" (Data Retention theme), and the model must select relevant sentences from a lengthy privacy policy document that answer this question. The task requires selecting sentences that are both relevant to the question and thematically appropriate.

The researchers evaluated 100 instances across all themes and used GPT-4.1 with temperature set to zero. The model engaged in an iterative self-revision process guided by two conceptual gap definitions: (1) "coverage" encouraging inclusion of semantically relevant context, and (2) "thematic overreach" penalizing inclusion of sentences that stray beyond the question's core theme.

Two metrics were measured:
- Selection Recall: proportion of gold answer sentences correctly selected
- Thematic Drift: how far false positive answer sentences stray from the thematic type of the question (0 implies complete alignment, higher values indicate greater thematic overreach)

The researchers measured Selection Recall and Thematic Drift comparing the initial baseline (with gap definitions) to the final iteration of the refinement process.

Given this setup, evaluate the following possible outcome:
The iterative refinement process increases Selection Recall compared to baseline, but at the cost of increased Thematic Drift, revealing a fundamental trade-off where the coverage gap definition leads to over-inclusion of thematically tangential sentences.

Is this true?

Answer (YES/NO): YES